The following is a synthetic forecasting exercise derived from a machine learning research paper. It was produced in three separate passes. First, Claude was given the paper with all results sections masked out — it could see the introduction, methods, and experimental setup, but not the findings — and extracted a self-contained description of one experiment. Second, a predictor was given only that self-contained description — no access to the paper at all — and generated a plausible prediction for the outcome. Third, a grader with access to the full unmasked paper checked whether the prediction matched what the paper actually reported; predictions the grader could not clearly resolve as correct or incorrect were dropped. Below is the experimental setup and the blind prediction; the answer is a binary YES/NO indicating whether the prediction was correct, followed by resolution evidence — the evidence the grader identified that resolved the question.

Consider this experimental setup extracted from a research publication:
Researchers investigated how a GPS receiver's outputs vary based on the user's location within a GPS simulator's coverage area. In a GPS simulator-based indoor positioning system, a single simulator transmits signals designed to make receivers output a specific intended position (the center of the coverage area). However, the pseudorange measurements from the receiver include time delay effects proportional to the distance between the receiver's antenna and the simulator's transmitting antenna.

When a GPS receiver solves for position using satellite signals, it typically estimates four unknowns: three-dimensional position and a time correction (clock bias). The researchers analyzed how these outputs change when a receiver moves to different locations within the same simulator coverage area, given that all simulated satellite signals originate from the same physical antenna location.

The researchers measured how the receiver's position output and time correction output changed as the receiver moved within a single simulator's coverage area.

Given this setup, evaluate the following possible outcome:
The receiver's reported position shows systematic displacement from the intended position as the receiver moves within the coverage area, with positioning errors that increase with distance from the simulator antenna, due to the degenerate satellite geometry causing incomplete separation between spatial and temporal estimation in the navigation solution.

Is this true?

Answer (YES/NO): NO